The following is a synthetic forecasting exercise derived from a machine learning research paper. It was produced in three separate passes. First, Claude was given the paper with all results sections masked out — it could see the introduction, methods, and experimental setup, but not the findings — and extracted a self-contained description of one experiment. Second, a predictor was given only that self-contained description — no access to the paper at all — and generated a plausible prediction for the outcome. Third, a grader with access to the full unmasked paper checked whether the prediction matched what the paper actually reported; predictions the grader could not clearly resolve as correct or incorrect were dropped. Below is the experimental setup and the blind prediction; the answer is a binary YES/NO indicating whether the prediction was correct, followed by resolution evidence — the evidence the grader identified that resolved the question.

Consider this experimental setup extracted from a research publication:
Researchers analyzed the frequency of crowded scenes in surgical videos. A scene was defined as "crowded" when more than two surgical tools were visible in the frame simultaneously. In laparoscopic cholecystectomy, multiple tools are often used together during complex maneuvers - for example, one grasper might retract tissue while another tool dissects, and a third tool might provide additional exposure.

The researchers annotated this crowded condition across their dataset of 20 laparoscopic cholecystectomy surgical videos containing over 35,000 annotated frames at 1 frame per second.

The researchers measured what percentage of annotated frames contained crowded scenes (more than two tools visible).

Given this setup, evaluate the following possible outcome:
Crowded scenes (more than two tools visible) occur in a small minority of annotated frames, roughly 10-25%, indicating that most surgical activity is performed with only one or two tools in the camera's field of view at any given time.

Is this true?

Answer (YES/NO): YES